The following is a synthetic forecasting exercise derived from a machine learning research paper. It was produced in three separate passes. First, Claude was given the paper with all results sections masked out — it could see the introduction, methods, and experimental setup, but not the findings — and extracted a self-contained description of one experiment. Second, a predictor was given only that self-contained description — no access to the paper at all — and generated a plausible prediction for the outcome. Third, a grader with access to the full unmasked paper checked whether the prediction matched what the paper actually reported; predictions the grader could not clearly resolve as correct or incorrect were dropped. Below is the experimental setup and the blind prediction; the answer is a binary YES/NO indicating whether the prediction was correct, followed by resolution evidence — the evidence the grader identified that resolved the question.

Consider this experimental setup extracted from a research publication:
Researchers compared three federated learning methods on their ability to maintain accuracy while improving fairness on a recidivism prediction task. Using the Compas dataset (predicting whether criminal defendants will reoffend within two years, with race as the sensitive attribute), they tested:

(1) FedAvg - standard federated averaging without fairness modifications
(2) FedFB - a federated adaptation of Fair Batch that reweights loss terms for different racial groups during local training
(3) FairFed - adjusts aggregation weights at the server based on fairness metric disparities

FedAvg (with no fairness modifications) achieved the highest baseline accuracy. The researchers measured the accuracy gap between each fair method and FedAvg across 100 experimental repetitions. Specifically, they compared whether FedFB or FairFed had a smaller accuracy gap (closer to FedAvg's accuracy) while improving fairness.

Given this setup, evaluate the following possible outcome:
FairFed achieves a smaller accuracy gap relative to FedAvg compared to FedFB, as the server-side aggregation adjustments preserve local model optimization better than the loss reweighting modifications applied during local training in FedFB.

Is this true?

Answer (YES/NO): YES